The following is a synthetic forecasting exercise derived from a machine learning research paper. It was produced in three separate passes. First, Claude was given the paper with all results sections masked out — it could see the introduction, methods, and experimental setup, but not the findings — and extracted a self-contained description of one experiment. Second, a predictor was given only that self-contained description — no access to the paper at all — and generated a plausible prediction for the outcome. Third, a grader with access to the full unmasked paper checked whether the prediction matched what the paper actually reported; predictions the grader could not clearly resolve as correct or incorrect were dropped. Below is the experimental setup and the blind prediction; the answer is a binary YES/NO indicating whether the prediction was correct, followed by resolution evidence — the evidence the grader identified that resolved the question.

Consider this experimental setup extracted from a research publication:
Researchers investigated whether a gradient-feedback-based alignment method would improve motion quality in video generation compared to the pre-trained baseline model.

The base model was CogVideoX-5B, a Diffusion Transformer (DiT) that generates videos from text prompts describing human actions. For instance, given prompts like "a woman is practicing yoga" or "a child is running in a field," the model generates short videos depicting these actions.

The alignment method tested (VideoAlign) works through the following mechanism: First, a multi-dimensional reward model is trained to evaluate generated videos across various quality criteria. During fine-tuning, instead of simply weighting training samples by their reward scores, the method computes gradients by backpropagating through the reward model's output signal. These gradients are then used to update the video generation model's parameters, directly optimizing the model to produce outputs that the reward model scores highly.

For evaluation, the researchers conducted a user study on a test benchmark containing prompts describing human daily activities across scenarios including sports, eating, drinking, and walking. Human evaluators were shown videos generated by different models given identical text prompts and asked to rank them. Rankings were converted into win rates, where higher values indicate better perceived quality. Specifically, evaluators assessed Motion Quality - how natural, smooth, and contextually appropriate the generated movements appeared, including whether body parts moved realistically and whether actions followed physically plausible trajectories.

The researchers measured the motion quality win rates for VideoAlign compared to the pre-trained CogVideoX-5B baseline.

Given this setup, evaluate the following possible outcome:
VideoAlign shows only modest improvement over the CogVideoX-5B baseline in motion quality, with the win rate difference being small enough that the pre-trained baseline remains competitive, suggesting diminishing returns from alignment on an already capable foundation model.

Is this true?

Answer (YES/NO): NO